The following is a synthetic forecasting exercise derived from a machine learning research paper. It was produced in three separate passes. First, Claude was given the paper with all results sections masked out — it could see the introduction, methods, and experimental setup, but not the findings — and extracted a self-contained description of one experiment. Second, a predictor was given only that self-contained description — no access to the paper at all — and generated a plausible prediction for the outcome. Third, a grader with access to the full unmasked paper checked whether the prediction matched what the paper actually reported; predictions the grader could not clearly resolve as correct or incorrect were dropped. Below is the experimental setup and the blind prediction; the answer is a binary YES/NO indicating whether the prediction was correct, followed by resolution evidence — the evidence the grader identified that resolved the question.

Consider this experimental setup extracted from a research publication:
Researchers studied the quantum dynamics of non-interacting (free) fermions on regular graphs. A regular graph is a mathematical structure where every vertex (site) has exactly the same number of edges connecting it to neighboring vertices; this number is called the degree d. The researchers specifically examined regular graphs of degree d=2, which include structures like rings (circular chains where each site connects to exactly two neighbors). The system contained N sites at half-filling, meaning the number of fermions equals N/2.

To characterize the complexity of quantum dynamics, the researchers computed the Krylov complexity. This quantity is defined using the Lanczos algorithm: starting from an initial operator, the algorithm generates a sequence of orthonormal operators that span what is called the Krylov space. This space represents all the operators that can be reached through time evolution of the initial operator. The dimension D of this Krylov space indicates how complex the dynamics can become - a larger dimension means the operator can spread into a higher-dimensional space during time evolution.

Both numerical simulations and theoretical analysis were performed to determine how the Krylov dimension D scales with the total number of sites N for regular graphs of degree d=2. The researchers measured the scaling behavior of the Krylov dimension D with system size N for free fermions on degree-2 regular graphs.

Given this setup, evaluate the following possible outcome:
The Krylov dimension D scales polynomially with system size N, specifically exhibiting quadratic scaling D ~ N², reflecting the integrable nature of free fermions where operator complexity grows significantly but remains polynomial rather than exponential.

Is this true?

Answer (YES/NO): NO